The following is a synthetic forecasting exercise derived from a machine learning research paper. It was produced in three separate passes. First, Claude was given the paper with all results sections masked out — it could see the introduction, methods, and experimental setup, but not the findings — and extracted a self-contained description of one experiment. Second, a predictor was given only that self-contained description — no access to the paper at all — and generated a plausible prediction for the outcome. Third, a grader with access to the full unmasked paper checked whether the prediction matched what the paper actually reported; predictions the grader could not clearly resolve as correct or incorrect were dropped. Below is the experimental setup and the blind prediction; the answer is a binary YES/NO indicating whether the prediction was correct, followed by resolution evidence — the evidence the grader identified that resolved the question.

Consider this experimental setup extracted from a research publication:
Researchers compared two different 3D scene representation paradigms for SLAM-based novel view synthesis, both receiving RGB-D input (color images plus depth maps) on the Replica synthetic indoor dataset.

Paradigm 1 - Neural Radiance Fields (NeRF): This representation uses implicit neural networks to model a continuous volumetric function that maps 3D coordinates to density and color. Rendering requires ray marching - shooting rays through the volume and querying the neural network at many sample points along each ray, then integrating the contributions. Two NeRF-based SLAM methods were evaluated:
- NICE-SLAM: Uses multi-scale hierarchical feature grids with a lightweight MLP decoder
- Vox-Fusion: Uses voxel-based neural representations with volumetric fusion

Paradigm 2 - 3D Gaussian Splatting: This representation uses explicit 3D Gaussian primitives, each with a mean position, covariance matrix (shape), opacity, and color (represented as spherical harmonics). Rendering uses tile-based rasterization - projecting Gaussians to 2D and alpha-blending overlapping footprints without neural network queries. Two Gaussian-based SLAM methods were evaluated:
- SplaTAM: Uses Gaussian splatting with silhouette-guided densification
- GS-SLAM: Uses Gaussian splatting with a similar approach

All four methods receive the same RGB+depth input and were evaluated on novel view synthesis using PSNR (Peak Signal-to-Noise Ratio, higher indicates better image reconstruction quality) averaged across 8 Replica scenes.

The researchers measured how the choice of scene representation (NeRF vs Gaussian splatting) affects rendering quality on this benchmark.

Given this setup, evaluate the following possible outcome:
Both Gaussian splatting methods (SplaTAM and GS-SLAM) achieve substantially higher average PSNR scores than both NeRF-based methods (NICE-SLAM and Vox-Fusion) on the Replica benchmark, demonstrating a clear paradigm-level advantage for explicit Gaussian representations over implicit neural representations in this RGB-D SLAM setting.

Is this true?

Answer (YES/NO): YES